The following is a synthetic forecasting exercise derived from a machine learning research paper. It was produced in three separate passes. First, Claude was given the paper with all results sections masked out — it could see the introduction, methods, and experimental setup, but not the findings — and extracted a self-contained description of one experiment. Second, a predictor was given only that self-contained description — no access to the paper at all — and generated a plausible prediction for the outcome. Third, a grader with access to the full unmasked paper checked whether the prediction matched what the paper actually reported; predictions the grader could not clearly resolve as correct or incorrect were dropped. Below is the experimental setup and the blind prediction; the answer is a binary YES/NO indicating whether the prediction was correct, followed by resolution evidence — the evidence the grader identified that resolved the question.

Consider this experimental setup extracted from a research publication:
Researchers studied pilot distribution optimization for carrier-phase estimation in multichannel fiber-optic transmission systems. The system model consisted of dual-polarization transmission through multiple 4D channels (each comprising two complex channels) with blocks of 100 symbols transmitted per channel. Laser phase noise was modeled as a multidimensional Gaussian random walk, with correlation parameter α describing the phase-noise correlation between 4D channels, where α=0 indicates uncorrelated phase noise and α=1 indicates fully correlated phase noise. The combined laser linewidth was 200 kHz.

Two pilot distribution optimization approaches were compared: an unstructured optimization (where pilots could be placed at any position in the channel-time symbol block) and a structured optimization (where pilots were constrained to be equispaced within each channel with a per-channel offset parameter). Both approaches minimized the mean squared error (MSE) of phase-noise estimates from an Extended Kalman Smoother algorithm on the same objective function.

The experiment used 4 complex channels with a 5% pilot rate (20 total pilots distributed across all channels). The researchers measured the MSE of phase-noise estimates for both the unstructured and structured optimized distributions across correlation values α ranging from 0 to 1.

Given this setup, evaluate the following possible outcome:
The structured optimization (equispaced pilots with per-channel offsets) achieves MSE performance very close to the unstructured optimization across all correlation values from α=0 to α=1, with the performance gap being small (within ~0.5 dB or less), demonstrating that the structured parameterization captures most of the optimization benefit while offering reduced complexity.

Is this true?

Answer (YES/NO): YES